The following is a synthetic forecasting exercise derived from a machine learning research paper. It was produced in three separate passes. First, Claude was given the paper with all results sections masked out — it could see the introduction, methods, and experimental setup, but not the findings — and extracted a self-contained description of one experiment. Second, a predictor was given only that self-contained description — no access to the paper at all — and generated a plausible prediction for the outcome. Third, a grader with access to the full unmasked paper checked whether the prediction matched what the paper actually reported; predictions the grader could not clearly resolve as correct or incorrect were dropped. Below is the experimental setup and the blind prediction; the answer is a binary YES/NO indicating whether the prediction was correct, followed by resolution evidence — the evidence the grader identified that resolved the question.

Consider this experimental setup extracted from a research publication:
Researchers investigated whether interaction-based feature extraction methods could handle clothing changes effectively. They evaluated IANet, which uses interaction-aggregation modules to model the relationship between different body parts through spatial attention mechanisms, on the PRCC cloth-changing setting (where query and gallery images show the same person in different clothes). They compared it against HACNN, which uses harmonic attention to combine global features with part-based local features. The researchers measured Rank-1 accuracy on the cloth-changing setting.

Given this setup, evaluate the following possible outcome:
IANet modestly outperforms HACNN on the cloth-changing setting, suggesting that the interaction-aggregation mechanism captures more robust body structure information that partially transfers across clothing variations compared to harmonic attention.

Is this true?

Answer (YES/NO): NO